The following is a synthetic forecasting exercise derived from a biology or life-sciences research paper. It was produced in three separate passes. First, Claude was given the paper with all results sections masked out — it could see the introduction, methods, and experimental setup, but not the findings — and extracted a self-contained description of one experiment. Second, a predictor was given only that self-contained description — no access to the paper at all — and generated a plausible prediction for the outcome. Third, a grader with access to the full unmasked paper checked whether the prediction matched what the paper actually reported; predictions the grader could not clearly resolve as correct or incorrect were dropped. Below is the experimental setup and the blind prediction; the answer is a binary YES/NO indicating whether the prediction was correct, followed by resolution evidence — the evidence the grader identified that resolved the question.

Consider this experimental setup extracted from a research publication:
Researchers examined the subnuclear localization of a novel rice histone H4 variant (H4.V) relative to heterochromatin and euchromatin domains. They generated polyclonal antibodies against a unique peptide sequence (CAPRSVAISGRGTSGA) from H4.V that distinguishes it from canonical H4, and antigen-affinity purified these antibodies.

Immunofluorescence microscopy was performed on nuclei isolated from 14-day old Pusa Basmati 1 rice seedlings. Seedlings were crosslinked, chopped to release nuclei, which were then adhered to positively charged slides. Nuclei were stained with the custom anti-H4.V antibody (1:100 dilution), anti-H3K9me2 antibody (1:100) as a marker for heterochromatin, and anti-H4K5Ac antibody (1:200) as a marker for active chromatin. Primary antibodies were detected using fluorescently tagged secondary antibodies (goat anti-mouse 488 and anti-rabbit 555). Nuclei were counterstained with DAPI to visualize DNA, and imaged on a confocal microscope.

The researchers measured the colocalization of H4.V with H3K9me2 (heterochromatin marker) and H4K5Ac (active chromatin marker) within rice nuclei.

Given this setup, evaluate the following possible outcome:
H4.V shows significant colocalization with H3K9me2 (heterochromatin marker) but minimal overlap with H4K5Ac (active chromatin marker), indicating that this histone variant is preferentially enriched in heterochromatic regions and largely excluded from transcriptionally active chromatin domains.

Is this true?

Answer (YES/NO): NO